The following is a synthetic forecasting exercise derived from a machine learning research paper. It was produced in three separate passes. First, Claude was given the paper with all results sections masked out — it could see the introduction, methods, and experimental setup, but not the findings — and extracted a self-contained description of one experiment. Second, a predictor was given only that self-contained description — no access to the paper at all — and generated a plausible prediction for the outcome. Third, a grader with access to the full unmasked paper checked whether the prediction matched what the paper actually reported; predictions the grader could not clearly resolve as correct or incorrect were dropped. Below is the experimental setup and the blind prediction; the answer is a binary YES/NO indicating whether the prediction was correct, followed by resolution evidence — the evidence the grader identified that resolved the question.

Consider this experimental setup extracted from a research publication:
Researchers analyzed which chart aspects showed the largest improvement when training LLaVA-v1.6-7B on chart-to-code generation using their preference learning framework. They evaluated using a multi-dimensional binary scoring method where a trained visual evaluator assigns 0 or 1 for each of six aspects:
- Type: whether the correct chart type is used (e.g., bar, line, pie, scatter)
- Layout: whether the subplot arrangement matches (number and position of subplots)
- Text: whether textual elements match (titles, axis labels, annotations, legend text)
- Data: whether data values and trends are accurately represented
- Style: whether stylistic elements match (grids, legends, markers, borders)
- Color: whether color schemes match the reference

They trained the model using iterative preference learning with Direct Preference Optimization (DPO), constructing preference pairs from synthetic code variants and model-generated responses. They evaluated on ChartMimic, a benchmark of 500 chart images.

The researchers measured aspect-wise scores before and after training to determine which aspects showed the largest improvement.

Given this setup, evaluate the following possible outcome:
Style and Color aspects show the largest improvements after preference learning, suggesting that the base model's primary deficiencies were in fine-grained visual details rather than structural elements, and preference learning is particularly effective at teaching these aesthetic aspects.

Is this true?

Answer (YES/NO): NO